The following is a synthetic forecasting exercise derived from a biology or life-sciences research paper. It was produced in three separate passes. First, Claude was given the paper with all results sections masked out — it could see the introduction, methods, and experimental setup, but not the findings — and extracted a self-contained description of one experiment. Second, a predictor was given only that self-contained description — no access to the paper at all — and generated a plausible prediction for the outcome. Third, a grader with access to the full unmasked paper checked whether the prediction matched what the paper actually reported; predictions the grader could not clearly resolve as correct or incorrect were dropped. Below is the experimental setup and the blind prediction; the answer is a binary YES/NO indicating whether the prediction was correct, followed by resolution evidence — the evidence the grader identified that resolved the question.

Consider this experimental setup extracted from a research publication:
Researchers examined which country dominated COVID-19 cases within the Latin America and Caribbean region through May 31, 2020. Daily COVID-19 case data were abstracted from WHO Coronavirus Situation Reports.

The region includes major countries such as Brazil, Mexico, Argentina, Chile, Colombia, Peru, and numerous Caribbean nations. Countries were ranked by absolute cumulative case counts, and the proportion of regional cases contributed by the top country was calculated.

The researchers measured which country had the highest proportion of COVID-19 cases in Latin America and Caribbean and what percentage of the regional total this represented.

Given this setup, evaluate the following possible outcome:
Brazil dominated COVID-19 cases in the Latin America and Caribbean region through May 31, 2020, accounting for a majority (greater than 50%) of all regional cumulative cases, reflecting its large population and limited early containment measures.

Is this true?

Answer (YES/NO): NO